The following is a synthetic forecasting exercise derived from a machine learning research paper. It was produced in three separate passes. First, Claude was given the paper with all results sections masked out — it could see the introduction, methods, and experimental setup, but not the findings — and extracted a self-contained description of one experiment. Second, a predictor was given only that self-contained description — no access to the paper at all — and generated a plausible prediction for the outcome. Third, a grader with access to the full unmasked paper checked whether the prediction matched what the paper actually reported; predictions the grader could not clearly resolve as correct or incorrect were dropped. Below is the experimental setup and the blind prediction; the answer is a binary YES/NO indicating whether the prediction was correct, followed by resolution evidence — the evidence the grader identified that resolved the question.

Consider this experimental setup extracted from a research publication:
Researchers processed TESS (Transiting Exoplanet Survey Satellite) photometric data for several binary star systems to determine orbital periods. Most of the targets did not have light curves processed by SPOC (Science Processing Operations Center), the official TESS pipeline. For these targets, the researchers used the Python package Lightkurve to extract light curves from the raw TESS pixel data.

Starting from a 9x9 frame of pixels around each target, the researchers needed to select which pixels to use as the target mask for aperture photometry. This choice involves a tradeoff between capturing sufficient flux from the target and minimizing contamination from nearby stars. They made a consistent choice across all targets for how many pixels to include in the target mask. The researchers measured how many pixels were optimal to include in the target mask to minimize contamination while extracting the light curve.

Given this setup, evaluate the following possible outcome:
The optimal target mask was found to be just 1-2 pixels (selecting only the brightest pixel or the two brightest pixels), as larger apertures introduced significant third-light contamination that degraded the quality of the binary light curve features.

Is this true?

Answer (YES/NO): YES